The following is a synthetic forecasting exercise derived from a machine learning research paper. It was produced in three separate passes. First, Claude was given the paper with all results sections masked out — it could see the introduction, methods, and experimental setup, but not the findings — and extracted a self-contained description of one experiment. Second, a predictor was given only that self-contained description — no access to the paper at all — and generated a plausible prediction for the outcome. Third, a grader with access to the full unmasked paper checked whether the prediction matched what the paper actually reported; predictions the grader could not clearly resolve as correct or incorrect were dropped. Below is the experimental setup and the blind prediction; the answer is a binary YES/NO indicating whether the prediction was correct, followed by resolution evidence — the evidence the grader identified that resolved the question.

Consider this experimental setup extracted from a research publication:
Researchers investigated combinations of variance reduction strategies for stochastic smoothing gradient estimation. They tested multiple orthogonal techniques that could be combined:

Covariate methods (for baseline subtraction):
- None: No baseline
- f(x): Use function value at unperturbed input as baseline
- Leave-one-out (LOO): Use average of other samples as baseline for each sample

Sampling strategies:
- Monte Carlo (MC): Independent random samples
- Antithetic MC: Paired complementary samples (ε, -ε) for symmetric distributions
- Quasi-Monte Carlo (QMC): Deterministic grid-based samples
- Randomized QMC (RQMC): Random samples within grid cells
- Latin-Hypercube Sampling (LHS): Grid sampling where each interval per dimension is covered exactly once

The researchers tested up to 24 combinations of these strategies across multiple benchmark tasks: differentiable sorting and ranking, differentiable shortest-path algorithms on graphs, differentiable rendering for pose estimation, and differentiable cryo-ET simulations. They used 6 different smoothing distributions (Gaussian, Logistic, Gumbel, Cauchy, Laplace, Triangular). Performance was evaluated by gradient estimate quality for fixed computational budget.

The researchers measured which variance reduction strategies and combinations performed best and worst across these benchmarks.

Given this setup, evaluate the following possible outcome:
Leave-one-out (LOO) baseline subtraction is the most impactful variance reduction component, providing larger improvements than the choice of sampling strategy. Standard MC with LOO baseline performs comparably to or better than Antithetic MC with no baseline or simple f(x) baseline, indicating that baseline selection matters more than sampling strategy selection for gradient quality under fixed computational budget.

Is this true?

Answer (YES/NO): NO